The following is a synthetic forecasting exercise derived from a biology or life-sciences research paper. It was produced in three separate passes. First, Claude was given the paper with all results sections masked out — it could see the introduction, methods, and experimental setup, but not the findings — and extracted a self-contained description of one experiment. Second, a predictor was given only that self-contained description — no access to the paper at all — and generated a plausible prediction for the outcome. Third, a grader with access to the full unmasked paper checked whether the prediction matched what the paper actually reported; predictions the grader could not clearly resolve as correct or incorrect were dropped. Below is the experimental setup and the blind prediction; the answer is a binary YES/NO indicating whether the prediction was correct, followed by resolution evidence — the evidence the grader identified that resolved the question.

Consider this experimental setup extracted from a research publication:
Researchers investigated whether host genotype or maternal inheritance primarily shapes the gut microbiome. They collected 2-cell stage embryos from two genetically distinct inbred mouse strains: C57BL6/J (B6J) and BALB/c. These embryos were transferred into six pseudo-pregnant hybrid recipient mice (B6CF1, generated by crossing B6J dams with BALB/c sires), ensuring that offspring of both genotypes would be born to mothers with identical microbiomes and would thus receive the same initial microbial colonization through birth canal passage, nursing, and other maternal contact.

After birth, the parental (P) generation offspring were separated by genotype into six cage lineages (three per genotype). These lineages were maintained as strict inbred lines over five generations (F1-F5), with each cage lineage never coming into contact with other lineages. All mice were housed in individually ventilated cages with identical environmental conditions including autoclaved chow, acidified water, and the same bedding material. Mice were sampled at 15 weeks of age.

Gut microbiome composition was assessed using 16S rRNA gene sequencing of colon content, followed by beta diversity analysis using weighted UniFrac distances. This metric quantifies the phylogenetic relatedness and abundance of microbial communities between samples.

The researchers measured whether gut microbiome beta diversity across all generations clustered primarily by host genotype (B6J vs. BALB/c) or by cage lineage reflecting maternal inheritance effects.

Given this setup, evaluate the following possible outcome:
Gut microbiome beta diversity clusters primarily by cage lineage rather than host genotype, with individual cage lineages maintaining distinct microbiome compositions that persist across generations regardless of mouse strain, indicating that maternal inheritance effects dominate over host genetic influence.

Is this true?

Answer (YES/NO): NO